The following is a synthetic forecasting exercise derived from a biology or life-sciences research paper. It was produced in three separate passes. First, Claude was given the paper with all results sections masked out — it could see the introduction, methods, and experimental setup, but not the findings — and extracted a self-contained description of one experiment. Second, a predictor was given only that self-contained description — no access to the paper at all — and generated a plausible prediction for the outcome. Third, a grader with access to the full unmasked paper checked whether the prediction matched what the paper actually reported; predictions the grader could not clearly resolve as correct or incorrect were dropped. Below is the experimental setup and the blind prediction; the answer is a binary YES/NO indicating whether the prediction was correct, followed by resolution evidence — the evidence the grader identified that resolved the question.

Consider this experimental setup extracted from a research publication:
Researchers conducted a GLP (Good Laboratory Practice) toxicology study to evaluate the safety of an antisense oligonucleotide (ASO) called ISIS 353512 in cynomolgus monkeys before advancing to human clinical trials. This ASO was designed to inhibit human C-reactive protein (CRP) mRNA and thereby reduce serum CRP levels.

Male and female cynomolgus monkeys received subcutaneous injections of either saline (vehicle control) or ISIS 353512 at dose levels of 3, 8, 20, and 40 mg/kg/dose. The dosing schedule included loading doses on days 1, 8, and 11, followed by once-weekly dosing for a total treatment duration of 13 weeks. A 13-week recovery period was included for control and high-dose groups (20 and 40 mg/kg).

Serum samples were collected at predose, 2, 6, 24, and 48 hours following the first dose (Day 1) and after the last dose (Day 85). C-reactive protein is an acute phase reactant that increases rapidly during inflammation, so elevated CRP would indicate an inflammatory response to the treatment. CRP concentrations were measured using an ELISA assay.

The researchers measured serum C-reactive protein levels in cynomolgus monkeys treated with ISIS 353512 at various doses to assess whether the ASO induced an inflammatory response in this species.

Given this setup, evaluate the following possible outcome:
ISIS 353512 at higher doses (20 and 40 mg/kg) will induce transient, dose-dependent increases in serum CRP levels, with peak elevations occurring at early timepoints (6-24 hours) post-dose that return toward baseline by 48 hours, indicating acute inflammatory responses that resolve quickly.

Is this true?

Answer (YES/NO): NO